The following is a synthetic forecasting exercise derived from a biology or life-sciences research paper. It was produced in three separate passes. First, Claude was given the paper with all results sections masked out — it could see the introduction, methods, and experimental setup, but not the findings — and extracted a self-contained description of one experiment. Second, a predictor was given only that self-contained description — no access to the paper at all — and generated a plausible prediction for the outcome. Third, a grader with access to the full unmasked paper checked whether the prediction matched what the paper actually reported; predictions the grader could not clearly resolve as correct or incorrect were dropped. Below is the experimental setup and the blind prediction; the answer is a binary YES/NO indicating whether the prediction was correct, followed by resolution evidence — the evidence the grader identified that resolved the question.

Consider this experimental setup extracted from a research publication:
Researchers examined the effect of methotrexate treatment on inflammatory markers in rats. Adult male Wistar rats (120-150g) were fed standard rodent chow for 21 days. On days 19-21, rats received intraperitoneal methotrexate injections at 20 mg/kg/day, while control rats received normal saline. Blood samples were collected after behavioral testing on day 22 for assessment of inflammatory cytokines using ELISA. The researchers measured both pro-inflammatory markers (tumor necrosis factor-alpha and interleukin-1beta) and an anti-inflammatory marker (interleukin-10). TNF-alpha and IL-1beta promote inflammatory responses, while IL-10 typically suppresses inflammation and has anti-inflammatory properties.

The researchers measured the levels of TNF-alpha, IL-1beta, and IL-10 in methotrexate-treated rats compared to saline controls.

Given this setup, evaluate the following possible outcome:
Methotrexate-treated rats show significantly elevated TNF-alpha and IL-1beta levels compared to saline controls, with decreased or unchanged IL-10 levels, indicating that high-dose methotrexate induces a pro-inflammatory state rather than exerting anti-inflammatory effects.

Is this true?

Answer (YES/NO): YES